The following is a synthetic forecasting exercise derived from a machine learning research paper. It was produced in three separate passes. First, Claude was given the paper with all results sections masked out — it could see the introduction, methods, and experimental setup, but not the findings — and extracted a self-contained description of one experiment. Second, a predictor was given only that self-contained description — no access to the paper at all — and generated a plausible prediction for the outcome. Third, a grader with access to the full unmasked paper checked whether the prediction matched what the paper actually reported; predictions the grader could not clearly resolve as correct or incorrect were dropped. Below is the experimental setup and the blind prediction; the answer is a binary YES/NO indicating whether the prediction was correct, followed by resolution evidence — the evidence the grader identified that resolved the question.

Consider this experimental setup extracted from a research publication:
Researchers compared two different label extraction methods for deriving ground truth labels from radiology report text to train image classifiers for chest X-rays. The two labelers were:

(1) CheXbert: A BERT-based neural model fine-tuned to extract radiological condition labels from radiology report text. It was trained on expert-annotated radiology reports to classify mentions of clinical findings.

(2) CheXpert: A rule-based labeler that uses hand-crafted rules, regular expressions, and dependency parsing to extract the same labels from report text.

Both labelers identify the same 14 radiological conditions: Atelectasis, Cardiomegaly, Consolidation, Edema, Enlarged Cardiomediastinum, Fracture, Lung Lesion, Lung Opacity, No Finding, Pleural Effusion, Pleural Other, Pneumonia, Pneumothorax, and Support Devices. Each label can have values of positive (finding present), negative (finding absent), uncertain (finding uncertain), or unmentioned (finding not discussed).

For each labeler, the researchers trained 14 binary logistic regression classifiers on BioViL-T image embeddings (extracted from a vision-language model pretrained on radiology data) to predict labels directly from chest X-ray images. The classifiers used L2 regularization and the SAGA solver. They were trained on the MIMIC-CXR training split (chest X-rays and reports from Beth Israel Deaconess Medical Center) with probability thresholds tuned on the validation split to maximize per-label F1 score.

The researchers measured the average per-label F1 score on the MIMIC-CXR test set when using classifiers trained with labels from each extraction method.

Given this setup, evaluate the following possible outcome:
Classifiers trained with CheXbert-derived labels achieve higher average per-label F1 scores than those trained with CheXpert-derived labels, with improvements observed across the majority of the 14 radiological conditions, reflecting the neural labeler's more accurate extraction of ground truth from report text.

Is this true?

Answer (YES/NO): YES